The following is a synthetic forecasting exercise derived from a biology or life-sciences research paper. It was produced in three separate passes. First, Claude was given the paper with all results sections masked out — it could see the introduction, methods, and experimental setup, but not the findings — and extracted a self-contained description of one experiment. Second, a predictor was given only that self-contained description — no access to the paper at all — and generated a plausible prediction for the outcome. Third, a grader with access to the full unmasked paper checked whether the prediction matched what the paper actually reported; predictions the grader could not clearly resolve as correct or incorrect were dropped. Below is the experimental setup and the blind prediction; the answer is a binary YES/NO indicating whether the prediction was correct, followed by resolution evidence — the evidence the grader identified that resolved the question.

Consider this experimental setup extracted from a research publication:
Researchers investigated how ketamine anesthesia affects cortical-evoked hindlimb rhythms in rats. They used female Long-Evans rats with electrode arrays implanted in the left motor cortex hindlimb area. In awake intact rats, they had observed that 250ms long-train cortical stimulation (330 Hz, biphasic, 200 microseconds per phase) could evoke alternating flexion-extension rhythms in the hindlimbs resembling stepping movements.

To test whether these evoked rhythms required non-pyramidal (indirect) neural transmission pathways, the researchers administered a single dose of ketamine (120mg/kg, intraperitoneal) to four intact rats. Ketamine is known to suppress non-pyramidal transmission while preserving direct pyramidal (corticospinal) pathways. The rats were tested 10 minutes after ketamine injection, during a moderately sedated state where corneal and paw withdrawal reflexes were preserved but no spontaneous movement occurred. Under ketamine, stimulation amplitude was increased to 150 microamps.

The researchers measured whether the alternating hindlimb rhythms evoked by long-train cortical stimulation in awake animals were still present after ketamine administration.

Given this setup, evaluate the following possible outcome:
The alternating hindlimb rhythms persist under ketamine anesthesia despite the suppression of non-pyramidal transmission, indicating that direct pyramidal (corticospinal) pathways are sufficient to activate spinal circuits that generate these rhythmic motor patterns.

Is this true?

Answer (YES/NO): NO